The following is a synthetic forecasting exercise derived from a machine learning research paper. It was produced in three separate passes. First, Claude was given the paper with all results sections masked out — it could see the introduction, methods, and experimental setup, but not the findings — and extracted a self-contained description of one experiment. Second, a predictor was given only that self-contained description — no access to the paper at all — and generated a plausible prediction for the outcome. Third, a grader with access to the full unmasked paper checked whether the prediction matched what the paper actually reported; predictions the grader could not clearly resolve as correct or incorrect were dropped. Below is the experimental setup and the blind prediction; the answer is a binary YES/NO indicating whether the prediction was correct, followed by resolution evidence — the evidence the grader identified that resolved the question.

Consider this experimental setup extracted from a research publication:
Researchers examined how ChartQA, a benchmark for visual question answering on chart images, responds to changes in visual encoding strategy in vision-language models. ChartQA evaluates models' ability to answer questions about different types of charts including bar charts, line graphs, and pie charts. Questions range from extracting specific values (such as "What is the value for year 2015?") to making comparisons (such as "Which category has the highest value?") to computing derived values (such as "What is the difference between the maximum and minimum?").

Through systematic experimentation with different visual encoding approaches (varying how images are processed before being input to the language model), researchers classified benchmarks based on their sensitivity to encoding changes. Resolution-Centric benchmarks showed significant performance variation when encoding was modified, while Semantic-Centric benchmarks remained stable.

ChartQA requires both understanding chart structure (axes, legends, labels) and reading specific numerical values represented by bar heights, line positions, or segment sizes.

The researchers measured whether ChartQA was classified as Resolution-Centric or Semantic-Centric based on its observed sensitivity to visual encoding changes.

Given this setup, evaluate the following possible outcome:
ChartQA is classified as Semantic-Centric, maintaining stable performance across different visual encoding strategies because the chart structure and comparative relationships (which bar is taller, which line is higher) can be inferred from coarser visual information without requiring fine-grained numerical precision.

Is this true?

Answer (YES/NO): NO